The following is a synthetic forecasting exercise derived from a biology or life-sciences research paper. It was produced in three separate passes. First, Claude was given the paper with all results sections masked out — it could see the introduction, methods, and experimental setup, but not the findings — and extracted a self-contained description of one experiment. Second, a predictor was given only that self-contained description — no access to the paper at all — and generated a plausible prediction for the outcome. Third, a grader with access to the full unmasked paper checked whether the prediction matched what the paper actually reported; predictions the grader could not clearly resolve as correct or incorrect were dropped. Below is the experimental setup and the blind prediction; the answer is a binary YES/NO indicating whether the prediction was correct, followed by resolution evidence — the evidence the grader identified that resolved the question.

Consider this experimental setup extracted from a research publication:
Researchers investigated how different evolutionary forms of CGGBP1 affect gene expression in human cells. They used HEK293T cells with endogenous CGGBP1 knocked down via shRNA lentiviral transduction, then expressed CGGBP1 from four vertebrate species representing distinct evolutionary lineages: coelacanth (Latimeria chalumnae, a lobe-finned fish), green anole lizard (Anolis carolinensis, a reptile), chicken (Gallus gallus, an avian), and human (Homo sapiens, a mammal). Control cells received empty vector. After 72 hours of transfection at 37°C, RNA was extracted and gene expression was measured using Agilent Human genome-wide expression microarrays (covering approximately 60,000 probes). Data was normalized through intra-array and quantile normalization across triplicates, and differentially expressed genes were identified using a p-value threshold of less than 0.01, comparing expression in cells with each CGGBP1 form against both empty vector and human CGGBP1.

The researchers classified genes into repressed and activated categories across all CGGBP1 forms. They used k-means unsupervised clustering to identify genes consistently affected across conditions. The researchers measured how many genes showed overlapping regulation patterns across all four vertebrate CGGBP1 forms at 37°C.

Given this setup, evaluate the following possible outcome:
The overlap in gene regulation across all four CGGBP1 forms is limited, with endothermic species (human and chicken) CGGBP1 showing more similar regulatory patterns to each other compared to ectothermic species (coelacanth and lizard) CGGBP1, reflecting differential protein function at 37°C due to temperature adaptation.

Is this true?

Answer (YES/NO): NO